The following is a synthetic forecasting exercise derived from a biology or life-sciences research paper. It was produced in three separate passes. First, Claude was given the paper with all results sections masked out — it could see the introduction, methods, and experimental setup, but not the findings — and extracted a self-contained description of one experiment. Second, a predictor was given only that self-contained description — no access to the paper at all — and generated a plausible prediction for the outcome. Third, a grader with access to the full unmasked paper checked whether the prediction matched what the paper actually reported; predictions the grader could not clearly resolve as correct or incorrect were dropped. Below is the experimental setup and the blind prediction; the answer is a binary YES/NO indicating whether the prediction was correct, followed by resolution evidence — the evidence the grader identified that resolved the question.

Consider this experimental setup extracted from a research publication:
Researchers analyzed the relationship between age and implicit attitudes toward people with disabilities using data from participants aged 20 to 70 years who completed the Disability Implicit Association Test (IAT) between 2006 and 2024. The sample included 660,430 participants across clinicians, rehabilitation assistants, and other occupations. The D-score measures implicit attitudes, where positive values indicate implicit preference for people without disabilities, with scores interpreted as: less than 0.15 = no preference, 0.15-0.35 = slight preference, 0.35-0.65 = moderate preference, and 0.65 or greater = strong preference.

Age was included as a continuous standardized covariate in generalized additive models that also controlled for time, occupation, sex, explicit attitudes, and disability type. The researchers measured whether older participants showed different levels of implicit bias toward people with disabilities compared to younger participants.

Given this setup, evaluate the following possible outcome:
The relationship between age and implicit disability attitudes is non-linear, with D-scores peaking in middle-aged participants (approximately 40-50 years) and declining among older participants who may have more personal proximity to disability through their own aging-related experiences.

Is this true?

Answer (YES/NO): NO